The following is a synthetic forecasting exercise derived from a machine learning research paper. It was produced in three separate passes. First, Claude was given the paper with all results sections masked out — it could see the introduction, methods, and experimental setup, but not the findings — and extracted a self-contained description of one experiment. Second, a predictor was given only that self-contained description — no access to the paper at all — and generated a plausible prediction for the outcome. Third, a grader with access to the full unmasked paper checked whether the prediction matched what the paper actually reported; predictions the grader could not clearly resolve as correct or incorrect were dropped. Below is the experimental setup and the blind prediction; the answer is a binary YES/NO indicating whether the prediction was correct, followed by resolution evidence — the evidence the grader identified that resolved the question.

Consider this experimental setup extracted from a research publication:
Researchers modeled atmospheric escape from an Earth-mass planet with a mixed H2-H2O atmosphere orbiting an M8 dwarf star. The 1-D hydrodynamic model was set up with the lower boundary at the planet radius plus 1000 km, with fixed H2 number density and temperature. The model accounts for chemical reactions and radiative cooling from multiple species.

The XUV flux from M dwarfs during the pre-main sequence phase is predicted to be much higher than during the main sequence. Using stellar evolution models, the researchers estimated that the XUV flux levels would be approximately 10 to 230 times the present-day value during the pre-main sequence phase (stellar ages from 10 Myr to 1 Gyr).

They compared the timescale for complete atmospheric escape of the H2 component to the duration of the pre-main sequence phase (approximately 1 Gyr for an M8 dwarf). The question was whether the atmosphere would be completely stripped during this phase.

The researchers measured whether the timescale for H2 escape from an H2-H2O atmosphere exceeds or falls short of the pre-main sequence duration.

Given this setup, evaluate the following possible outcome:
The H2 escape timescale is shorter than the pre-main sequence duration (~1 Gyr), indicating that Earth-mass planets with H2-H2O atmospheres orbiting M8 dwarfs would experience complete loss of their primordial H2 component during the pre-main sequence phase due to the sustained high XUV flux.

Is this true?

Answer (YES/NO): NO